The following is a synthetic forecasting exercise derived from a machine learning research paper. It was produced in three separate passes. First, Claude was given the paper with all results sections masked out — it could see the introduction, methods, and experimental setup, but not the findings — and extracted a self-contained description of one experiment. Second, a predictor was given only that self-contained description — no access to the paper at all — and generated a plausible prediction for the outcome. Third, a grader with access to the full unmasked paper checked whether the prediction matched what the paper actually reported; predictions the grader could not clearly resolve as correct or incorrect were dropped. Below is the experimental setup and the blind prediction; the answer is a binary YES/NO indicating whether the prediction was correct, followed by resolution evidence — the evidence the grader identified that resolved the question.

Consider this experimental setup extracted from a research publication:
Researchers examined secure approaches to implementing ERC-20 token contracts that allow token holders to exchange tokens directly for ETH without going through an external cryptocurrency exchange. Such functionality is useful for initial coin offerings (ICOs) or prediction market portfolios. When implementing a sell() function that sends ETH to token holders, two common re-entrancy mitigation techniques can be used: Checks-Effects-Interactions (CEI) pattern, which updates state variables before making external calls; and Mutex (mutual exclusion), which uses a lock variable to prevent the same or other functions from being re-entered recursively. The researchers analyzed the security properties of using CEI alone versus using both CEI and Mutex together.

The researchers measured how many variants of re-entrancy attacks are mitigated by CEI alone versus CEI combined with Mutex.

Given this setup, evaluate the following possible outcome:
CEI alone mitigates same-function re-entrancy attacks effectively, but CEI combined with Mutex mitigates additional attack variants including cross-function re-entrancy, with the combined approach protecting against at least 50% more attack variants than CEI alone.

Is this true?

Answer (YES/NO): YES